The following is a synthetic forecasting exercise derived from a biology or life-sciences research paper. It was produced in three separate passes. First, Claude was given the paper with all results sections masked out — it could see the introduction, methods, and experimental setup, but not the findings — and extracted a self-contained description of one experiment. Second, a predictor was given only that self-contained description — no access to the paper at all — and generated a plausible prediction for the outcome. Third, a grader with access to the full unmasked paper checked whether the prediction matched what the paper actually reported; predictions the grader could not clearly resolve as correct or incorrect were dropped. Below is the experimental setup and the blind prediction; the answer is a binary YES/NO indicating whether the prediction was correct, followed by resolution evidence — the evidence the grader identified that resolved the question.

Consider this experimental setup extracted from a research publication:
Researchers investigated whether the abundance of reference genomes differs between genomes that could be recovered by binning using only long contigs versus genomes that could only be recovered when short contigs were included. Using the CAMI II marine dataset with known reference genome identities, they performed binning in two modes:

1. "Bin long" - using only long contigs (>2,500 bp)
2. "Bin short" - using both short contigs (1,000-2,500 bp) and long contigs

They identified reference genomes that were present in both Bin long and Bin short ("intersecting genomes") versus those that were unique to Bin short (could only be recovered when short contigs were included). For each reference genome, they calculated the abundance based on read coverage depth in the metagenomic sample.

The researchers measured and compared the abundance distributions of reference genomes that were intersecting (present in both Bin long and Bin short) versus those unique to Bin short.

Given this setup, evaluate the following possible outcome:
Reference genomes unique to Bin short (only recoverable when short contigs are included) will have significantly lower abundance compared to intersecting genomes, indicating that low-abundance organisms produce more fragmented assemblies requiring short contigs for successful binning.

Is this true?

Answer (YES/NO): YES